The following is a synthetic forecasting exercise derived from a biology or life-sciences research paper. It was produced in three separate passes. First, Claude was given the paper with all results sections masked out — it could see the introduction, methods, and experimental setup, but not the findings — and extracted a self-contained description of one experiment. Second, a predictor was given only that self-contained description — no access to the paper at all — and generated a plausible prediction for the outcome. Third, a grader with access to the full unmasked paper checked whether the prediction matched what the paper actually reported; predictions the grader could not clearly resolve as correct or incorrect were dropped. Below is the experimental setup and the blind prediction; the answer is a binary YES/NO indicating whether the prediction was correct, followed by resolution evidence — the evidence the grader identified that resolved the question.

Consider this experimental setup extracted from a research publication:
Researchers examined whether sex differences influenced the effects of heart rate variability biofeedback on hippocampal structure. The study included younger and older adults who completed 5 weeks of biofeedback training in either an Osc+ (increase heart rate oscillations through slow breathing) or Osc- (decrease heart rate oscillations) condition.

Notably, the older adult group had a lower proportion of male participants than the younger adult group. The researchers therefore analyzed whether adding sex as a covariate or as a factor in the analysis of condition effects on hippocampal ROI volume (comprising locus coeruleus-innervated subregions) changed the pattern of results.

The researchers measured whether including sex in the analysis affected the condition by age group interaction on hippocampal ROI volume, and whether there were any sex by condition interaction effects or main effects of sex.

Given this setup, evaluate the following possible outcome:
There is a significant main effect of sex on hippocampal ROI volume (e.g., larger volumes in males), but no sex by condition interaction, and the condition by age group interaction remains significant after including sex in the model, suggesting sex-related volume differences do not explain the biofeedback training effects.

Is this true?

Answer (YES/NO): NO